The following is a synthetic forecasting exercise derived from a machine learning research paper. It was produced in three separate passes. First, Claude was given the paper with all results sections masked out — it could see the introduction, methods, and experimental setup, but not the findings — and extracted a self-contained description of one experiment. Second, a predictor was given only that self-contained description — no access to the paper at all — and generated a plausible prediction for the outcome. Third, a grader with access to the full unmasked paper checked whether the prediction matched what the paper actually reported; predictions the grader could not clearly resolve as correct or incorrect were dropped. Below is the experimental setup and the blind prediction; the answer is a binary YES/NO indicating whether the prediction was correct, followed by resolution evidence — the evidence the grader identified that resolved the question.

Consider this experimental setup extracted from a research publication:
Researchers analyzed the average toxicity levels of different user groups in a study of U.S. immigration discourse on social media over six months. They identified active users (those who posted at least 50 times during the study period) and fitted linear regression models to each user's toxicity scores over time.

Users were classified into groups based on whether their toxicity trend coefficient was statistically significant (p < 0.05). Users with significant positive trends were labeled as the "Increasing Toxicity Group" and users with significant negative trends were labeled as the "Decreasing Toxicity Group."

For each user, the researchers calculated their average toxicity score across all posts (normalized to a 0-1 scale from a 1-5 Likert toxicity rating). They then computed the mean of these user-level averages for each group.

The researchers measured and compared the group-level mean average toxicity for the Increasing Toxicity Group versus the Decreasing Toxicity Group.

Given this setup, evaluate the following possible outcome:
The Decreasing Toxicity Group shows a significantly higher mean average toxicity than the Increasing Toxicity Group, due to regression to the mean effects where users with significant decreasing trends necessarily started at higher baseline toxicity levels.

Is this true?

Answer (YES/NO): NO